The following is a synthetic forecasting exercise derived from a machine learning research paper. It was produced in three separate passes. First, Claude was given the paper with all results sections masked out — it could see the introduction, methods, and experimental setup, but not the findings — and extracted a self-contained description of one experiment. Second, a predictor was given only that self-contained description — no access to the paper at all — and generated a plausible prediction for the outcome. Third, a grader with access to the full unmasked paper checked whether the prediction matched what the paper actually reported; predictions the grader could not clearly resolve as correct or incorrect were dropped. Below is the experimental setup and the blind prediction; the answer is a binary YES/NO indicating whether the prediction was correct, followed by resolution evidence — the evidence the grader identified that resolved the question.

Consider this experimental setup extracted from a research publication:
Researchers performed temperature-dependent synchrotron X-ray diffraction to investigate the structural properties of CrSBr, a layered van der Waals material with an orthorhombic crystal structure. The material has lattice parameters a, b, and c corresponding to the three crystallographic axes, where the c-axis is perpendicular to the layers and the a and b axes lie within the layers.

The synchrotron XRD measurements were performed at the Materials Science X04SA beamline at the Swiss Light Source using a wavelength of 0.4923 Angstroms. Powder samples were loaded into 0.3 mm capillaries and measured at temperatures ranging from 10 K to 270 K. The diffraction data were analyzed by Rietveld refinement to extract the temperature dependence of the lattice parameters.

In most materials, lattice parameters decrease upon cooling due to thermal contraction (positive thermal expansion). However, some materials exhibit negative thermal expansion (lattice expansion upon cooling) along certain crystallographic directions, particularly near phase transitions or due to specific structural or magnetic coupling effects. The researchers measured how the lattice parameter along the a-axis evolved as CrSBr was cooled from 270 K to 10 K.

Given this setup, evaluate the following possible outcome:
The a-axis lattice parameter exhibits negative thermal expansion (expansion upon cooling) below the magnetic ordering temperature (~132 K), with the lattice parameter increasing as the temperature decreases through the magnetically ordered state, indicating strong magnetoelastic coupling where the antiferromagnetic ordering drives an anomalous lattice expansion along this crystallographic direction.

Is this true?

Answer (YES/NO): NO